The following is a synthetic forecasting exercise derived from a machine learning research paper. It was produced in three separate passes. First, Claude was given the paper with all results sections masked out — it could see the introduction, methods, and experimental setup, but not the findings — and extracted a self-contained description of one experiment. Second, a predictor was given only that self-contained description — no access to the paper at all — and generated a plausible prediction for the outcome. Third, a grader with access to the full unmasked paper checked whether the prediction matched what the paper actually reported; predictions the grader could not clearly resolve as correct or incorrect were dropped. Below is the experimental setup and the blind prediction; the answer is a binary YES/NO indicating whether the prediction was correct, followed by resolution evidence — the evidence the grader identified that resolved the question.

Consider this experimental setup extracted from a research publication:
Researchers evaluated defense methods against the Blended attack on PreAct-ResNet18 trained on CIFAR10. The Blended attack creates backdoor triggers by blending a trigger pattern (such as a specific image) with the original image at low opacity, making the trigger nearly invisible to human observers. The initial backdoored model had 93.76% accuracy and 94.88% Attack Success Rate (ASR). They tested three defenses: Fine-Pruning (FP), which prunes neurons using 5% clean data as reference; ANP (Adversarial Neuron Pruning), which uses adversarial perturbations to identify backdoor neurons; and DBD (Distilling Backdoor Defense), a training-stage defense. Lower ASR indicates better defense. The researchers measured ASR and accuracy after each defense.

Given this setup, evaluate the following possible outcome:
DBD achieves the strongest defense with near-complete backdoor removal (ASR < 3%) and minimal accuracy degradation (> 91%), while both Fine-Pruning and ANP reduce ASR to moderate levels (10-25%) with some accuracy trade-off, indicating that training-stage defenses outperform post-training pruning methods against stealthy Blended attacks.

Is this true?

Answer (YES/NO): NO